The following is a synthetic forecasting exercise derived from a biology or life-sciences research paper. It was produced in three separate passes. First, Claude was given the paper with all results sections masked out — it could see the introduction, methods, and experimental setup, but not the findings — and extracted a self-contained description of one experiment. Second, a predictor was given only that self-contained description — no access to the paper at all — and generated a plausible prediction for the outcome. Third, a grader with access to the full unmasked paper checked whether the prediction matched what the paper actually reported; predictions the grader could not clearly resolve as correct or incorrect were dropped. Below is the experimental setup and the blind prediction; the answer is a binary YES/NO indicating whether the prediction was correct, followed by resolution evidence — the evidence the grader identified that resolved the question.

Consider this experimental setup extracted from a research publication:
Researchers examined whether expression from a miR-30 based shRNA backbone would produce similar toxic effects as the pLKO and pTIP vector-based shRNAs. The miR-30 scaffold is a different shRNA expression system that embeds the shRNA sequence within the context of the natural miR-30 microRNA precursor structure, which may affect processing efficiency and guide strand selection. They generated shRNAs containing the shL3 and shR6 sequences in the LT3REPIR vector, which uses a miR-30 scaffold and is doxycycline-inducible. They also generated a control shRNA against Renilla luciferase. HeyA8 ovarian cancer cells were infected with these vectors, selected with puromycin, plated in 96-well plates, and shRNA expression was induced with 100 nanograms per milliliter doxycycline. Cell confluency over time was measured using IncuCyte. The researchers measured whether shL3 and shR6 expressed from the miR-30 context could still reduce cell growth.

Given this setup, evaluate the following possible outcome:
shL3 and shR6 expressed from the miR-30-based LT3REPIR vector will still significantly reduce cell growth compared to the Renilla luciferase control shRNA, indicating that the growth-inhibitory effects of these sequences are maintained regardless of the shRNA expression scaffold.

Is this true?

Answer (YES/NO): NO